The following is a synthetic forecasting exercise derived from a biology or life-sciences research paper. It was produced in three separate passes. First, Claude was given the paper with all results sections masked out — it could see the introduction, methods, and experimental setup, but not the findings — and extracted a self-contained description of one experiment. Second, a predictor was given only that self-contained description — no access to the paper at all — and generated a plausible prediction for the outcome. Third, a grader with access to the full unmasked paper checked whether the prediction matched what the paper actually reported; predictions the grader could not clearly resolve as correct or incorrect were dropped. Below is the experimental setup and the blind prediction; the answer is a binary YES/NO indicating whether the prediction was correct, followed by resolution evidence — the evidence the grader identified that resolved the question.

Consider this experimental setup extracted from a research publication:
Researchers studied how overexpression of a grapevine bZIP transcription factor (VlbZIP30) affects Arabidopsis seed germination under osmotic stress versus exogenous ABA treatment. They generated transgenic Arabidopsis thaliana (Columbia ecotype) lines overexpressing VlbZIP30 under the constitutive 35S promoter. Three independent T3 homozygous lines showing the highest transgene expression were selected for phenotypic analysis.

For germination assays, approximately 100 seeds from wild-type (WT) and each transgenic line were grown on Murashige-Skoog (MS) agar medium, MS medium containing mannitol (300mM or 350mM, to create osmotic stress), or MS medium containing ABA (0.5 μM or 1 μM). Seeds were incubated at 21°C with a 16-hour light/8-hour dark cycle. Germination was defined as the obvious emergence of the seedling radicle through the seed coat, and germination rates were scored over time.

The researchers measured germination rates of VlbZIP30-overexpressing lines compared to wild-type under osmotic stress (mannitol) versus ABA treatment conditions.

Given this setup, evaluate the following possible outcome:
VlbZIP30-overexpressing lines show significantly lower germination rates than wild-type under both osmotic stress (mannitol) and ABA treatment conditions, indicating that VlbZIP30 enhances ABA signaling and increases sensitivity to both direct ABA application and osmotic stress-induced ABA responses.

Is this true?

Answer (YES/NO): NO